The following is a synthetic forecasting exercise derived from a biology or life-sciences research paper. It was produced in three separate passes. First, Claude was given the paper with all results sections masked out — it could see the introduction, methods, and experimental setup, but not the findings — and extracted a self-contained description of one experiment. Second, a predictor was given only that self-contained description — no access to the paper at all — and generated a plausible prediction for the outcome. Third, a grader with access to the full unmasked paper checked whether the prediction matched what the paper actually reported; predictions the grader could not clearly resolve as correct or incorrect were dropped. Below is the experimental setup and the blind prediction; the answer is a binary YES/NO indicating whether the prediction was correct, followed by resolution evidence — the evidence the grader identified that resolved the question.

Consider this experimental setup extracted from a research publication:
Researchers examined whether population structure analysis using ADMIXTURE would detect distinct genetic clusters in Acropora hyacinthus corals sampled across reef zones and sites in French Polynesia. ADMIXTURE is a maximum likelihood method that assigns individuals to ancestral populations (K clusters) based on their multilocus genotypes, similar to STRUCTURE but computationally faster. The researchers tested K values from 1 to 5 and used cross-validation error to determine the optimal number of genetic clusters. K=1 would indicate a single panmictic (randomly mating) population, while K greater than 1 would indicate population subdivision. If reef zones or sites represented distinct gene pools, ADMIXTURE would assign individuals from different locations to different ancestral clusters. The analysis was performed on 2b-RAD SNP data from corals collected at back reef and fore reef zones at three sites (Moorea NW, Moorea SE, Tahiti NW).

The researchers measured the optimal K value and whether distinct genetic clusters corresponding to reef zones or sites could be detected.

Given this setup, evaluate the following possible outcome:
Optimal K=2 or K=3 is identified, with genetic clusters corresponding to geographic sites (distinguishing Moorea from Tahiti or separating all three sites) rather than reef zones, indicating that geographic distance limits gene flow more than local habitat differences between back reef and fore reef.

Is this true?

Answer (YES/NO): NO